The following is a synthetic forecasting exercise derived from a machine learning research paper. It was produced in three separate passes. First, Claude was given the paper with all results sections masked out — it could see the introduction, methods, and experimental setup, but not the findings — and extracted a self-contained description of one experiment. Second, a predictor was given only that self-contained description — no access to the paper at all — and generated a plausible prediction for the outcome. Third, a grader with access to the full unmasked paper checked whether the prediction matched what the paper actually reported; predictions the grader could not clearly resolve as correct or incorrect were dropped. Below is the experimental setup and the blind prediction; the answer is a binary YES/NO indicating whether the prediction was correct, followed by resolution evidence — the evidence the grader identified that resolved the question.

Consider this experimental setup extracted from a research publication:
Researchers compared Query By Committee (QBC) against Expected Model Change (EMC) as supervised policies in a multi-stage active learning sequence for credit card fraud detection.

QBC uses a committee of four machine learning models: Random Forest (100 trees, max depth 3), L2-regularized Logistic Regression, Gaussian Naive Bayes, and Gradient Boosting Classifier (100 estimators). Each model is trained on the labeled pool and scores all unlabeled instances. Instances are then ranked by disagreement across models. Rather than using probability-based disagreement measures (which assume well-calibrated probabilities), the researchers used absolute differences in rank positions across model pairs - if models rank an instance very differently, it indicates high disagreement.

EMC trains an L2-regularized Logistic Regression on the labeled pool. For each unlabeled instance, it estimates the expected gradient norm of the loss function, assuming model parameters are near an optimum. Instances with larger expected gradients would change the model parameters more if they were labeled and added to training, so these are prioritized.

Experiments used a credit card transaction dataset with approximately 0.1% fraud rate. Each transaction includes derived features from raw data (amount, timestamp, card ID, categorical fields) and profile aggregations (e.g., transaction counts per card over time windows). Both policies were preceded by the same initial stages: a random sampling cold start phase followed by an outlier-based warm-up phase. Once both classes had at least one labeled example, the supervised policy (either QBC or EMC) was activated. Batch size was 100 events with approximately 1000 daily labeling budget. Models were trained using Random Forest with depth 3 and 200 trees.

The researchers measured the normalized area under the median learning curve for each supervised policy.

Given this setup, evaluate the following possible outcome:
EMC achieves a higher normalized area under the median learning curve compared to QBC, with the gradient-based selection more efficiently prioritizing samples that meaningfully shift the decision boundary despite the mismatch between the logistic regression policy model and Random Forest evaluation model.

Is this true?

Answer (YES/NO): YES